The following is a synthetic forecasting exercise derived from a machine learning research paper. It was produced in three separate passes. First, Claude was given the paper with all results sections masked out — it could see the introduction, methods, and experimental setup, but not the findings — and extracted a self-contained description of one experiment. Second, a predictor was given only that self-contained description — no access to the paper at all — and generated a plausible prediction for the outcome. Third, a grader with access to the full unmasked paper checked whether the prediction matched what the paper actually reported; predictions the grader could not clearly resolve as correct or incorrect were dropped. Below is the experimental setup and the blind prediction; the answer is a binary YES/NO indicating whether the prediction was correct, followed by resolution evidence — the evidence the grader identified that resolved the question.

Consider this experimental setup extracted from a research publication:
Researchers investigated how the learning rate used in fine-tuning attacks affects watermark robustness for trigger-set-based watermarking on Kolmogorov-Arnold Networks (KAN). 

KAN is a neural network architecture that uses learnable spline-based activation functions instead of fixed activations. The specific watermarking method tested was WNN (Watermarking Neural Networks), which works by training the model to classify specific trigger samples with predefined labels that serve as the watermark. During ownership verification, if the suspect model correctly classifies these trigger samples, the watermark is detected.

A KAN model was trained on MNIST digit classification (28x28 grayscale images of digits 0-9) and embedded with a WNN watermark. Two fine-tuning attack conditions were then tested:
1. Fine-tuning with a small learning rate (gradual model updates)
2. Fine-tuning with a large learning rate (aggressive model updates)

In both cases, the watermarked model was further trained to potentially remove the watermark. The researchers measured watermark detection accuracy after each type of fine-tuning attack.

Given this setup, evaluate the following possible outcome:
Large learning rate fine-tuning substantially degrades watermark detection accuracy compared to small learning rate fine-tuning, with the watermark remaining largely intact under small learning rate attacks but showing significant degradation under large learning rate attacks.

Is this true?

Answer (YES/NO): YES